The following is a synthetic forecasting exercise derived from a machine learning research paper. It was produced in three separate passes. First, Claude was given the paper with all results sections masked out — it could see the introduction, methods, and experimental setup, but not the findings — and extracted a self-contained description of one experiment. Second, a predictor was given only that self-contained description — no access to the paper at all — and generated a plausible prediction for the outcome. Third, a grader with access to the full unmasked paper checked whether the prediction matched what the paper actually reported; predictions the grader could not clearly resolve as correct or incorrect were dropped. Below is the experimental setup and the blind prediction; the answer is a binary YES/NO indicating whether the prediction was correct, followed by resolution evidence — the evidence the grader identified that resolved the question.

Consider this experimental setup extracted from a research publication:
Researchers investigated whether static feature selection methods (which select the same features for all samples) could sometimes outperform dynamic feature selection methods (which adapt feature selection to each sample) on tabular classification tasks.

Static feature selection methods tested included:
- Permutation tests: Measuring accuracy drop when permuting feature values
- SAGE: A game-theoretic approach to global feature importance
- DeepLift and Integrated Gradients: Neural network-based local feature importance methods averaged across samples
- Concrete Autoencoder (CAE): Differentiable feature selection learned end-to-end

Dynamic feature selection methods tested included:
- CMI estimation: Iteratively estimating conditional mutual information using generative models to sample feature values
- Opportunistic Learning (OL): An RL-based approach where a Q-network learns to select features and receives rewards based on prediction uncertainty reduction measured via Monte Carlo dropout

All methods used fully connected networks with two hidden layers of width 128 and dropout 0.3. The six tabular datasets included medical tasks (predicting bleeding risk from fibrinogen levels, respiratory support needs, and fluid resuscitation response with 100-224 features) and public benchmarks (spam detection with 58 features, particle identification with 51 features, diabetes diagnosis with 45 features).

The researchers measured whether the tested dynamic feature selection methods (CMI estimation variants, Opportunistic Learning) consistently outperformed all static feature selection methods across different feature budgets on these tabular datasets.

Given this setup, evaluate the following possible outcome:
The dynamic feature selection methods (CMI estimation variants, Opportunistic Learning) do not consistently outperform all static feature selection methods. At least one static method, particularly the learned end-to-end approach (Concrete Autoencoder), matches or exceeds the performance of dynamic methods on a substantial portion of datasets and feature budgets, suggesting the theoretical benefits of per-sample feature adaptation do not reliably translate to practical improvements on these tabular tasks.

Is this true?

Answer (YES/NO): YES